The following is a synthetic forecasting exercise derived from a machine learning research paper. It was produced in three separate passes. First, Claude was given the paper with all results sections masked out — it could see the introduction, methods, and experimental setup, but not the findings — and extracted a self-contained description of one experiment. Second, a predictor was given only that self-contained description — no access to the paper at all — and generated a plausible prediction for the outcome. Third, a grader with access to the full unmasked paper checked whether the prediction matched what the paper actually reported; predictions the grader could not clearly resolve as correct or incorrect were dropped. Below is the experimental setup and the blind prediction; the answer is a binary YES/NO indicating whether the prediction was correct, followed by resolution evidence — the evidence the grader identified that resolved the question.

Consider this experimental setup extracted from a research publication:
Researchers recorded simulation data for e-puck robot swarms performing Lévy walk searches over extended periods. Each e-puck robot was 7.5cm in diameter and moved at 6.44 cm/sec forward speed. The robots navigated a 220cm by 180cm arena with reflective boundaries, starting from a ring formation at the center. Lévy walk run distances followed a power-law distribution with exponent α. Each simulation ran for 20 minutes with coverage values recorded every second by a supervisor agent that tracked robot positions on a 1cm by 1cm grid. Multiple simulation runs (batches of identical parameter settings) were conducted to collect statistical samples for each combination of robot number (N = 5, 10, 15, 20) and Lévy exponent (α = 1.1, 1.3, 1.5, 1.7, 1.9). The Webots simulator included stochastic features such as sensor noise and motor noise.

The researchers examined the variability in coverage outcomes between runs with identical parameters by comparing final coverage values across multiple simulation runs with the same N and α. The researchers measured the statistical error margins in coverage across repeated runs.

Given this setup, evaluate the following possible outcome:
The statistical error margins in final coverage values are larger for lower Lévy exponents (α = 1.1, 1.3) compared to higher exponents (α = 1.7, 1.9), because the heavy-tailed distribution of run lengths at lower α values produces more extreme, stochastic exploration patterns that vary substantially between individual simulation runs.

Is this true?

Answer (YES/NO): NO